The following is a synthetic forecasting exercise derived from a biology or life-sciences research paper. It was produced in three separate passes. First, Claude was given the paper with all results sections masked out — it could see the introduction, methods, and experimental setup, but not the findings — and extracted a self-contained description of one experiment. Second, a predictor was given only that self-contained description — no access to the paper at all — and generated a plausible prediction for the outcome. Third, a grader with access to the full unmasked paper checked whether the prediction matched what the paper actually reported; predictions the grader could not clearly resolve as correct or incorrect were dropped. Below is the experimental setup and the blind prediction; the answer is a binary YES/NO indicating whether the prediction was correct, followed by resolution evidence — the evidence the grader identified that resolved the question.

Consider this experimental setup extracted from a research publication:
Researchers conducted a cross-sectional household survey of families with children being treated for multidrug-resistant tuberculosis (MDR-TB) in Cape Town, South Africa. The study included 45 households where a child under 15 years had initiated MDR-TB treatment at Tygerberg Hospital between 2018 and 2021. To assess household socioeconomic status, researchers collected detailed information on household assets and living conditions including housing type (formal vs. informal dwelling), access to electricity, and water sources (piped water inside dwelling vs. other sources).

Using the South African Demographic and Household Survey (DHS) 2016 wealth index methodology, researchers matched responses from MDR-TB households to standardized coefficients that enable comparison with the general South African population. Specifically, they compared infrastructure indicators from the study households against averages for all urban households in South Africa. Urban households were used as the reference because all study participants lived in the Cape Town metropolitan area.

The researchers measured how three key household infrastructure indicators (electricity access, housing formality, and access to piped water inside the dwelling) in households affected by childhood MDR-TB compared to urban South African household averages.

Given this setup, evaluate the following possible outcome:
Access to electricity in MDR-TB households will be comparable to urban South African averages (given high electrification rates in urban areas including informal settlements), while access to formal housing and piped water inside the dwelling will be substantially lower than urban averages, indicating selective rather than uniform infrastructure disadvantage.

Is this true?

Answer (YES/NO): NO